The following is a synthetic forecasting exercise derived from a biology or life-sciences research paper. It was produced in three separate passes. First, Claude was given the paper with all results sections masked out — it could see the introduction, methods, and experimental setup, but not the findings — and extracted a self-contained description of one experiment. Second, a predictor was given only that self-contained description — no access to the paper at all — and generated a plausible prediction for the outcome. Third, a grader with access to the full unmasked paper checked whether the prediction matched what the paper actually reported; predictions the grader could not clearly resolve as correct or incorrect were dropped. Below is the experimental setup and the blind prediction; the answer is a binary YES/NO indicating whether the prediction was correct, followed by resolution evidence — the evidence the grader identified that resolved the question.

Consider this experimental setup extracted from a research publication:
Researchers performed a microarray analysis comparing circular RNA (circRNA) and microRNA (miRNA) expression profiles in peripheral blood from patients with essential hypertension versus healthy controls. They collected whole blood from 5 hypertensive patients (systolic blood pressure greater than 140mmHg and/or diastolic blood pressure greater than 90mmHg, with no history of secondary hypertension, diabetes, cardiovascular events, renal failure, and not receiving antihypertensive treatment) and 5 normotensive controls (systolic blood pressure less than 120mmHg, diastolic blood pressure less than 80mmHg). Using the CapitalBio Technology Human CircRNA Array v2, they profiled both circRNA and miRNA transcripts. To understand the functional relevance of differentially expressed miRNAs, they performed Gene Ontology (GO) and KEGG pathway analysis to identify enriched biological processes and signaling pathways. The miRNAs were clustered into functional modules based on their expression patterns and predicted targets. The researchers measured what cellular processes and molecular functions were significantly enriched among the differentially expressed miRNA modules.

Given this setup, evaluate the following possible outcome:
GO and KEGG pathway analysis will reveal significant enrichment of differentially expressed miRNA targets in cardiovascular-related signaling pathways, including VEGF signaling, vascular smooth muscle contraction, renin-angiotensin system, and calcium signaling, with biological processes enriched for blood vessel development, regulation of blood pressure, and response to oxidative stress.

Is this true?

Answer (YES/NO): NO